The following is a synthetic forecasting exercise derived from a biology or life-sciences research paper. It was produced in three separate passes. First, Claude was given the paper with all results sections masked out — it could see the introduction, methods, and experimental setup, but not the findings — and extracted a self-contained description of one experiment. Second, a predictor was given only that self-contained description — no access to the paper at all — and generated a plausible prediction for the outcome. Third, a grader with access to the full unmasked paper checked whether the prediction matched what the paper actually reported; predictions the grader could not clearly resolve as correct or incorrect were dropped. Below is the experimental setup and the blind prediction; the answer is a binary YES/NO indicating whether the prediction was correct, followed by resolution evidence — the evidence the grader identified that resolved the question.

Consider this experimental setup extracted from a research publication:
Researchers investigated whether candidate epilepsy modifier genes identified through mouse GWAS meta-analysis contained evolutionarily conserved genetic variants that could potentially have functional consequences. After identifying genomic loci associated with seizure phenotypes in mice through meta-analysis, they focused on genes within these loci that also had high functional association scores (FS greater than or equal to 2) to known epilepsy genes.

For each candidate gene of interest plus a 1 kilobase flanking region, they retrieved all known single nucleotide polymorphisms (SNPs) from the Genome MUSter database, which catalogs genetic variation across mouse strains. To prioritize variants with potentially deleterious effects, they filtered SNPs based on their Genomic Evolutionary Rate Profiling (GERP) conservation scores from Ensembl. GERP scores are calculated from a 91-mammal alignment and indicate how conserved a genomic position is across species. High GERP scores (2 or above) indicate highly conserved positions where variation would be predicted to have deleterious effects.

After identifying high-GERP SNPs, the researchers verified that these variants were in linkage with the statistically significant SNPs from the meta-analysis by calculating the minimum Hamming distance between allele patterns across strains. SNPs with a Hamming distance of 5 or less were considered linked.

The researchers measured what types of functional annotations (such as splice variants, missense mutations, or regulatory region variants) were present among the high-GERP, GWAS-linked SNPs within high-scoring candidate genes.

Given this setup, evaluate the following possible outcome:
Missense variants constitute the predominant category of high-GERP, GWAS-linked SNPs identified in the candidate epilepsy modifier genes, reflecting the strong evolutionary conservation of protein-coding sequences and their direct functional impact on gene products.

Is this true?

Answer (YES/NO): NO